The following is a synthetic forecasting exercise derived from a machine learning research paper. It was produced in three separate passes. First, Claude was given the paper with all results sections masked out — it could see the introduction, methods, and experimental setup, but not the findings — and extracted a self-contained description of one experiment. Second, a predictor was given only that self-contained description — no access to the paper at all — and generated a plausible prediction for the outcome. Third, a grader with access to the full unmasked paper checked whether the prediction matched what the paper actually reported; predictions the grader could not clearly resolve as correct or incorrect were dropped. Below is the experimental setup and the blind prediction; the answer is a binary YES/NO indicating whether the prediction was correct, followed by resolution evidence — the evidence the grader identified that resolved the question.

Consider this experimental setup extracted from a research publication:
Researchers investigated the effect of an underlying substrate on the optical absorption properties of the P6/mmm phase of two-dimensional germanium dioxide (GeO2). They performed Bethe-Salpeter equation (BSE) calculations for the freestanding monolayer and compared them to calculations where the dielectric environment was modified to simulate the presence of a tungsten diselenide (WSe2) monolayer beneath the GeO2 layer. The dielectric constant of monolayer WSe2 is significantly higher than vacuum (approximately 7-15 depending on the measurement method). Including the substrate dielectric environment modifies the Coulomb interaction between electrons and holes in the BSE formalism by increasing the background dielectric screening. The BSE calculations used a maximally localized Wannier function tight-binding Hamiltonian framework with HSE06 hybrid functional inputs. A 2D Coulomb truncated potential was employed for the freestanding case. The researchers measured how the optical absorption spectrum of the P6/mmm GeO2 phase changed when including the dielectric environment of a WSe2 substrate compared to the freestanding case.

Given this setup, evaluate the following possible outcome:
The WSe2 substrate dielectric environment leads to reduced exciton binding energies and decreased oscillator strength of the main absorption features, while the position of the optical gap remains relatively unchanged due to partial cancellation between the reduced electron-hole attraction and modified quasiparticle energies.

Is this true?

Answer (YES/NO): NO